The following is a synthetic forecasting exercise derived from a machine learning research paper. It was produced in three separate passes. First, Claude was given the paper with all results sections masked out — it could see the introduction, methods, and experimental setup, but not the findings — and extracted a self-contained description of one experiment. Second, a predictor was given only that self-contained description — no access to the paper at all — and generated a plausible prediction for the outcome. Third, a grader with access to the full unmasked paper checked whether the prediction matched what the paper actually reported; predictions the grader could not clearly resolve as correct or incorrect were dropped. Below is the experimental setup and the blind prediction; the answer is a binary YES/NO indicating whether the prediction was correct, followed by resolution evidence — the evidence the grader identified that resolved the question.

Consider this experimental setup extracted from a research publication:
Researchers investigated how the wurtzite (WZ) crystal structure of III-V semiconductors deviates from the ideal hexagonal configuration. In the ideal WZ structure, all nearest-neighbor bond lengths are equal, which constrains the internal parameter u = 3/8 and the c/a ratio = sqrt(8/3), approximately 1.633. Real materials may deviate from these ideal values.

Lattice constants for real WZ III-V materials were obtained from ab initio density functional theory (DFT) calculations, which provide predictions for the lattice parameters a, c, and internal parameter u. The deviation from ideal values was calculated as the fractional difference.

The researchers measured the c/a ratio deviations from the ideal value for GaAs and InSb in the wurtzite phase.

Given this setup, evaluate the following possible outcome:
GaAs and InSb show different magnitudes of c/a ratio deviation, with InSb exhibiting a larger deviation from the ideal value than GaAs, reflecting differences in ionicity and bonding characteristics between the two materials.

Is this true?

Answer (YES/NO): NO